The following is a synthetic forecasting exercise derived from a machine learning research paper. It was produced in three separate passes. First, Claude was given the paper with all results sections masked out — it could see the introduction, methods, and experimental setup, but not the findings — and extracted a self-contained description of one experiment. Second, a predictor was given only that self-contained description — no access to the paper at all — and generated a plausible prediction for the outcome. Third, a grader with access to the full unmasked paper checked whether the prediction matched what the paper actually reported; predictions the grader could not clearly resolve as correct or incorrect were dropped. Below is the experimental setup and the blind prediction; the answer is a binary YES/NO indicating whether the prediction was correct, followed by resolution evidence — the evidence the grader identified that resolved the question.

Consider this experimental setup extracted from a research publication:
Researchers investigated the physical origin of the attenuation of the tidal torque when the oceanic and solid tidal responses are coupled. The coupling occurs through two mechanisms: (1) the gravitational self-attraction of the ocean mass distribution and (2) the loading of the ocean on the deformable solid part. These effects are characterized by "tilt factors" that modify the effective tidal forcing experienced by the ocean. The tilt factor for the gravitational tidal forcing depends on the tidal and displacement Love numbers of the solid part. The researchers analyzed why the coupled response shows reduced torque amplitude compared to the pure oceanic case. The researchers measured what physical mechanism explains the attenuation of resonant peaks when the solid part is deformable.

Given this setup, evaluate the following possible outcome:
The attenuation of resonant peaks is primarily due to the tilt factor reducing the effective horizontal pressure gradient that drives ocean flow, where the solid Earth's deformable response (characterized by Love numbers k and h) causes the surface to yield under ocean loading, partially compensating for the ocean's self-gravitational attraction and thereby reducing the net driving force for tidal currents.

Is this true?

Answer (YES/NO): YES